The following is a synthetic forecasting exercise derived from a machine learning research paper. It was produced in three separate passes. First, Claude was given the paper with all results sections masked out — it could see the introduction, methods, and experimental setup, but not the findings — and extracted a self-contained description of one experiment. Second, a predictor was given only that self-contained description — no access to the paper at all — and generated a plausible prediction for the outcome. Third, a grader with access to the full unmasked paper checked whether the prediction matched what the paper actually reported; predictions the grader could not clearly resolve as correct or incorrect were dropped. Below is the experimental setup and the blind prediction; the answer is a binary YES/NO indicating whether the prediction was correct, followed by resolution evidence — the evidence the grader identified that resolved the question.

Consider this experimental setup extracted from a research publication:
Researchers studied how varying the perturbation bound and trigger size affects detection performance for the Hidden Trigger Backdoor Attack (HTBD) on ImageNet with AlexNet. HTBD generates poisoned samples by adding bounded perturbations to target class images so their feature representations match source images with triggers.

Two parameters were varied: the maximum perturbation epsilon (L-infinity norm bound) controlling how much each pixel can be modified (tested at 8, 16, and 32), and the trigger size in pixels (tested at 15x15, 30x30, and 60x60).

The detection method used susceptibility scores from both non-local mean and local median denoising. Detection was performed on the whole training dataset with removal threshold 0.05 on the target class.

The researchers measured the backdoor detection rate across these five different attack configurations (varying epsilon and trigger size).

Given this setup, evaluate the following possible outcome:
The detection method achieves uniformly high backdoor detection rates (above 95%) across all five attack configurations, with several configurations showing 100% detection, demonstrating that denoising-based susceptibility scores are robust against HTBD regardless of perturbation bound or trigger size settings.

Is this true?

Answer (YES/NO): NO